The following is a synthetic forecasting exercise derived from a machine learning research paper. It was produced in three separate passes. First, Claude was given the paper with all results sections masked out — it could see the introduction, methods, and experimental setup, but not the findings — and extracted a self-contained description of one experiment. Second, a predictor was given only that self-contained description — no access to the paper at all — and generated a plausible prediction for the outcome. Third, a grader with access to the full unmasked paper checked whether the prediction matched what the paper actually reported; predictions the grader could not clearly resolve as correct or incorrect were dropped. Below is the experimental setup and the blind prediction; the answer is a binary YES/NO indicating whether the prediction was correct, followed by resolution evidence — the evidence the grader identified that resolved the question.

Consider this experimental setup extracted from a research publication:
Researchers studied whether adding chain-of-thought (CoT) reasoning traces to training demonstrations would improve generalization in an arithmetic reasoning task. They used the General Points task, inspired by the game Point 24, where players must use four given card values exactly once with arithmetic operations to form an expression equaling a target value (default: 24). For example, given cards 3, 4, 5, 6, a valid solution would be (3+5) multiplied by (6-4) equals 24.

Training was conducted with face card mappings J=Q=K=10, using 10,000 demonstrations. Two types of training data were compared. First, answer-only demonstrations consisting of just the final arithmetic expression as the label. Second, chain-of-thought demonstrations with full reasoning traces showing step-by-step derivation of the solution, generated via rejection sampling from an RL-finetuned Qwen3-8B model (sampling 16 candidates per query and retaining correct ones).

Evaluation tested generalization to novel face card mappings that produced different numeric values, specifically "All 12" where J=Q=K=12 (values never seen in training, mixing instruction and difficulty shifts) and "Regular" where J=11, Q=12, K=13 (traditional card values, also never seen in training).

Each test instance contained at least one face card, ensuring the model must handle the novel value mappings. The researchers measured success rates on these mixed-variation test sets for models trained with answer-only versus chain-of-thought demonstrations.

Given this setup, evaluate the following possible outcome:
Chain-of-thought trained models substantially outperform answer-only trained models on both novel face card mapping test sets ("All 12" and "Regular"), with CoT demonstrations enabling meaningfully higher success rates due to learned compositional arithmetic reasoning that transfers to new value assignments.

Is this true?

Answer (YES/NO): YES